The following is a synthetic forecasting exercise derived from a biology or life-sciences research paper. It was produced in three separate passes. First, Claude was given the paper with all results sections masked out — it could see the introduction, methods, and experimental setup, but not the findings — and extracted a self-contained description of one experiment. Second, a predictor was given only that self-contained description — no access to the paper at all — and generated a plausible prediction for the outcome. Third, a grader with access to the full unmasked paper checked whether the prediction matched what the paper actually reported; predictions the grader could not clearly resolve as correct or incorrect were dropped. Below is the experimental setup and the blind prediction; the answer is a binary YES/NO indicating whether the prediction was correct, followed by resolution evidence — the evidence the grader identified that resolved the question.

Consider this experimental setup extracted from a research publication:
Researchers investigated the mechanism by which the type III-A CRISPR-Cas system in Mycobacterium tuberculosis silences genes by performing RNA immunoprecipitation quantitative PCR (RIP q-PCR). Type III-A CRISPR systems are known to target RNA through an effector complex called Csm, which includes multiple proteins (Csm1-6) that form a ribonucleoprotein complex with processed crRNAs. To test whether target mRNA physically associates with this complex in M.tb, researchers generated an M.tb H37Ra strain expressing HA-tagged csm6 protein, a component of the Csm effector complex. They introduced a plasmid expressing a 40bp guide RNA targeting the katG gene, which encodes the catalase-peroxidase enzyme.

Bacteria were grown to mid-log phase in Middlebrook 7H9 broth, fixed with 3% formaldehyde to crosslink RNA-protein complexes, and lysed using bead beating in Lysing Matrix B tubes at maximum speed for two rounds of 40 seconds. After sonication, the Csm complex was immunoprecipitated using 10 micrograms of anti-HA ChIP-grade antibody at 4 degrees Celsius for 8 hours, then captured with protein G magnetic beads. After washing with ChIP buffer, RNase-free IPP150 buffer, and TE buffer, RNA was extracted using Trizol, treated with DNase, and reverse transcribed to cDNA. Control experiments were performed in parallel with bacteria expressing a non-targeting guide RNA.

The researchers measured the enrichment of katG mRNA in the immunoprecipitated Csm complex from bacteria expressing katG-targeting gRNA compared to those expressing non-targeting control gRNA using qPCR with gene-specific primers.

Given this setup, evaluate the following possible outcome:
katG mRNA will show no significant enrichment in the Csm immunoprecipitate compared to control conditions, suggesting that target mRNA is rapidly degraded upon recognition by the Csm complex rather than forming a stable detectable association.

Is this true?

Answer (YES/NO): NO